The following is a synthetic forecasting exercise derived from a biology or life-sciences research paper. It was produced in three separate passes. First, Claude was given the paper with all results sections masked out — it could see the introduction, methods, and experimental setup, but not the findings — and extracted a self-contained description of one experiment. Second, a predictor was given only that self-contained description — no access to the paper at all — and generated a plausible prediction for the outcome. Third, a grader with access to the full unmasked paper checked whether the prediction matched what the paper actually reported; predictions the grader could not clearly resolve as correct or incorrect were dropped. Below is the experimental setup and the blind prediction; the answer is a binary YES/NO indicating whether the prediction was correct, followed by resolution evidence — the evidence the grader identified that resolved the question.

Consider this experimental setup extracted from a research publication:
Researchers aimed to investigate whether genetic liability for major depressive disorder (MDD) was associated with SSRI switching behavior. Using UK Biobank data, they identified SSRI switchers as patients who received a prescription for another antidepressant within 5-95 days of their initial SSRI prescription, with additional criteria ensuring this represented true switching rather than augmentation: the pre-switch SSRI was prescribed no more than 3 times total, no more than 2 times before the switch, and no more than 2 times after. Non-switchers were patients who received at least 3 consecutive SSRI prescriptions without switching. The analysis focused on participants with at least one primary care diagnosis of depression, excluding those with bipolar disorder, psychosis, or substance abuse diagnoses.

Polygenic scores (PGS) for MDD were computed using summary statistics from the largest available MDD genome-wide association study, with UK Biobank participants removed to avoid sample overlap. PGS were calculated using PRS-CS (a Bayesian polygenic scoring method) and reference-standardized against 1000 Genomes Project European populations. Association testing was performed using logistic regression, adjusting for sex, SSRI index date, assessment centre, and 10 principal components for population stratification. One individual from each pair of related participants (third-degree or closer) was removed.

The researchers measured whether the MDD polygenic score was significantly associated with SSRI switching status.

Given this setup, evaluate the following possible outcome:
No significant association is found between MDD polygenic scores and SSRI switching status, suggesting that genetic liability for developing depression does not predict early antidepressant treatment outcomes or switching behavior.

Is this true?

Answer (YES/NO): YES